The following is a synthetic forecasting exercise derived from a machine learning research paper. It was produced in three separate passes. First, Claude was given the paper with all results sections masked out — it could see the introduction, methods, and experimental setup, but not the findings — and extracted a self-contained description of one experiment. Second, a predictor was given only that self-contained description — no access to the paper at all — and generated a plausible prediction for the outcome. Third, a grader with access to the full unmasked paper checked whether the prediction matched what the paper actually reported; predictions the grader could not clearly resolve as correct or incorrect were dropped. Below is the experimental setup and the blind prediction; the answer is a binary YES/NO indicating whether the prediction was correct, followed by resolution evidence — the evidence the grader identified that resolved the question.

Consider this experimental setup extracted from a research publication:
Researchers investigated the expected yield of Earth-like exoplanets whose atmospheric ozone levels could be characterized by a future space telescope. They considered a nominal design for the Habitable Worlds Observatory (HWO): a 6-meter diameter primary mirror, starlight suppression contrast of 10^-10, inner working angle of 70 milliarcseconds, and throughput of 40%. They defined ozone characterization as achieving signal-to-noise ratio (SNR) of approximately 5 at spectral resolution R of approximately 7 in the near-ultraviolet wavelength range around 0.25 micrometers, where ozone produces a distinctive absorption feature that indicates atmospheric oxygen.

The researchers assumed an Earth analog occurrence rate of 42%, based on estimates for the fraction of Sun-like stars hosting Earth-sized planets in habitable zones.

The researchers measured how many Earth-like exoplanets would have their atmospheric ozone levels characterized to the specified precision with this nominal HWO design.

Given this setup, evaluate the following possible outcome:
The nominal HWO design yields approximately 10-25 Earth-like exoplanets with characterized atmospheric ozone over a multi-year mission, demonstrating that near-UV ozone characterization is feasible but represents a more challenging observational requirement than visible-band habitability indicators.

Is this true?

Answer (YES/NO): YES